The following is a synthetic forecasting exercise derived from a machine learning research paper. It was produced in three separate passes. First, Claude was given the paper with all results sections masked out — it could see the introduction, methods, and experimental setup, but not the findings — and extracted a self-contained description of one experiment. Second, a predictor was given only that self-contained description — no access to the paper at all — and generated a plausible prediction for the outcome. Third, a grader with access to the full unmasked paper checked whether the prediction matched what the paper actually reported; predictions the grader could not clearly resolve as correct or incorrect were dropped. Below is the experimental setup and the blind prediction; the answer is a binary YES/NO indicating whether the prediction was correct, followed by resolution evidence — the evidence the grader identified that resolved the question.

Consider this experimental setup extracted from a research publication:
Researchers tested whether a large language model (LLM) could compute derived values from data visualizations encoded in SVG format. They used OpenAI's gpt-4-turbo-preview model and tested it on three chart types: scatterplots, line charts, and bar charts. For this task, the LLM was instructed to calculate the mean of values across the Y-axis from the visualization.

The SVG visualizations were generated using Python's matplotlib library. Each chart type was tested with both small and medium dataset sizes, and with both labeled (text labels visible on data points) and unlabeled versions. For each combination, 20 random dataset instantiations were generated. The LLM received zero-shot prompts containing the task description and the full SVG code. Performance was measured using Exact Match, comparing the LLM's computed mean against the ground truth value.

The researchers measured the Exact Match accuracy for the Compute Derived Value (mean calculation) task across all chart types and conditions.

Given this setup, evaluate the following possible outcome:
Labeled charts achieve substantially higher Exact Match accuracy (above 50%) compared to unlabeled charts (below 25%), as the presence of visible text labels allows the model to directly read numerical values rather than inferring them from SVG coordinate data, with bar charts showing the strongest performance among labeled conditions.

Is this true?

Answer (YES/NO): NO